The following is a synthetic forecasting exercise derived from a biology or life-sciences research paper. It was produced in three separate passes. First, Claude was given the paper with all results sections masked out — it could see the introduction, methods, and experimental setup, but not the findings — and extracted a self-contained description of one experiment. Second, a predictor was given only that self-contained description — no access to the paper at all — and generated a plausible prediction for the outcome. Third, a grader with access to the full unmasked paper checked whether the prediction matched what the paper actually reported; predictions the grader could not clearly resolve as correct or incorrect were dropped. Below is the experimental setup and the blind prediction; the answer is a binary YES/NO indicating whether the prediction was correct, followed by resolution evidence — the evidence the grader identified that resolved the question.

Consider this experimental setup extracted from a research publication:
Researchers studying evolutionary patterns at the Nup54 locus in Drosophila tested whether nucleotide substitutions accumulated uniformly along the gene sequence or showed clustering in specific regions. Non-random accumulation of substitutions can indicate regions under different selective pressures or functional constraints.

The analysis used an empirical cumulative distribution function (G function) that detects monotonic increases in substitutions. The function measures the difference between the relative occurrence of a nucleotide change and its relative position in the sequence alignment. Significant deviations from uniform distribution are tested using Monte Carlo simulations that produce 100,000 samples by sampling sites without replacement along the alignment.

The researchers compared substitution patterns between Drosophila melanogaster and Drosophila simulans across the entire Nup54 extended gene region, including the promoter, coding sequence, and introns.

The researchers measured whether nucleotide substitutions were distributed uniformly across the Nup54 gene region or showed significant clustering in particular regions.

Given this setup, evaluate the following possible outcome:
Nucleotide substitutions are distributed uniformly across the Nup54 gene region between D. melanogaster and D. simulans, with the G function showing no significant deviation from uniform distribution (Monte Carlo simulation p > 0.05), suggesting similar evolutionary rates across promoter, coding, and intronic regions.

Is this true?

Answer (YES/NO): NO